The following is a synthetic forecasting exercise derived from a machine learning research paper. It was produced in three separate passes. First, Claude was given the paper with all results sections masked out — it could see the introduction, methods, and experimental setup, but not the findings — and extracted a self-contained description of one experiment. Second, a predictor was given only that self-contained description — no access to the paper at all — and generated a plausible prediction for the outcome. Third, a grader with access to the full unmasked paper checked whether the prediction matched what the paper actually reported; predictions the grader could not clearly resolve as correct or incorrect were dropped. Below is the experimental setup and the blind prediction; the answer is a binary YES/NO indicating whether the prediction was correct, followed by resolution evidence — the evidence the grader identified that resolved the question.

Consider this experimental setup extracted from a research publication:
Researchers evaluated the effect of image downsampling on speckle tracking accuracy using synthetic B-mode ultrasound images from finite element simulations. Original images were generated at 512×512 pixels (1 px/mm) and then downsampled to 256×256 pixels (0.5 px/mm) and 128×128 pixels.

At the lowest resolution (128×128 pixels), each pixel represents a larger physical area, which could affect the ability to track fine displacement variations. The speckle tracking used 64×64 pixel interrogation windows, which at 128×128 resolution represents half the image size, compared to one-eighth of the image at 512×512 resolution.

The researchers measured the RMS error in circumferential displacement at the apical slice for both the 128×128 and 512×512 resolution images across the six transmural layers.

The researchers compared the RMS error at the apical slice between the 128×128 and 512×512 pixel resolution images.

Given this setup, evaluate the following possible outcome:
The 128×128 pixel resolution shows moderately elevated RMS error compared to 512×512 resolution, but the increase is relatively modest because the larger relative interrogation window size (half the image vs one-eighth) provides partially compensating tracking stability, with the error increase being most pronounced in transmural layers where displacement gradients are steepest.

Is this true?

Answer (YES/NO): NO